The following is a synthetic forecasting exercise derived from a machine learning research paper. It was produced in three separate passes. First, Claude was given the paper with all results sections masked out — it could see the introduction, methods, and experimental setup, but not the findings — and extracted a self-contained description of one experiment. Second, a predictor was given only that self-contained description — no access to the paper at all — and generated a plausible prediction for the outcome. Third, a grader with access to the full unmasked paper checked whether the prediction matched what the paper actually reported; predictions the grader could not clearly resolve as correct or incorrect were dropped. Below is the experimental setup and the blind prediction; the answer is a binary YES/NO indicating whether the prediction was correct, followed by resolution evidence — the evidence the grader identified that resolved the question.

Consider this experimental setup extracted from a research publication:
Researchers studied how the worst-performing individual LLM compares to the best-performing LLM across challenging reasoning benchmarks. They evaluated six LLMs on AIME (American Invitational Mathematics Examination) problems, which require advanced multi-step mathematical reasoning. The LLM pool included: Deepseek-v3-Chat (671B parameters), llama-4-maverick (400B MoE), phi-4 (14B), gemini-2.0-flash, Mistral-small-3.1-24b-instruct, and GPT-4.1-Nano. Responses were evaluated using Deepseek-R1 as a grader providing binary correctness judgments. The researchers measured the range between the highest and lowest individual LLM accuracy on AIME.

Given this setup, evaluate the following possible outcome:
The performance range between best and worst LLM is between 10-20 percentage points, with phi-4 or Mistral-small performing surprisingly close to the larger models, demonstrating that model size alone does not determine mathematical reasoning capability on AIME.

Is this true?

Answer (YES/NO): NO